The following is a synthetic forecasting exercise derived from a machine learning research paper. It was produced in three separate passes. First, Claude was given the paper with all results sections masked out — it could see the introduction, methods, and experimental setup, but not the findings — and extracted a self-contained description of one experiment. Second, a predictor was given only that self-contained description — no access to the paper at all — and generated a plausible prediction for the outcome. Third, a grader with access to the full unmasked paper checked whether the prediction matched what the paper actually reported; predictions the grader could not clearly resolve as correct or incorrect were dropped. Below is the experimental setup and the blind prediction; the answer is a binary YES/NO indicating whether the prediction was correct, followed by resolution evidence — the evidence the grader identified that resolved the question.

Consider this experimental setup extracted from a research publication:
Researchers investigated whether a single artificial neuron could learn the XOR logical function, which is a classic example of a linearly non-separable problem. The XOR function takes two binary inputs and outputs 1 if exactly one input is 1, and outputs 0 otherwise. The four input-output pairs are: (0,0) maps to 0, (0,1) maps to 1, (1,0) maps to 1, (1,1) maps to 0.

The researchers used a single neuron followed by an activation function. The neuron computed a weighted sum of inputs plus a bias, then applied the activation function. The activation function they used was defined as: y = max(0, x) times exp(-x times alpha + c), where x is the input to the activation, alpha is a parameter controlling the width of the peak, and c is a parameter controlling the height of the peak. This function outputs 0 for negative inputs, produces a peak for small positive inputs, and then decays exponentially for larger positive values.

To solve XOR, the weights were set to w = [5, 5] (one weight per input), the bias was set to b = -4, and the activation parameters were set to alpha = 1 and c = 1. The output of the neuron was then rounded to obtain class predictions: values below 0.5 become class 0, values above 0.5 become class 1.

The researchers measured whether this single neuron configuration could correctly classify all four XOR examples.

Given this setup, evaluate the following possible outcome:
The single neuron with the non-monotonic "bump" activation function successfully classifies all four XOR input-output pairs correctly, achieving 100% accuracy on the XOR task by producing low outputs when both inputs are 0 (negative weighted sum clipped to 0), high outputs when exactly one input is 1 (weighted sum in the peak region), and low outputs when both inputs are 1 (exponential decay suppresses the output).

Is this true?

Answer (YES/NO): YES